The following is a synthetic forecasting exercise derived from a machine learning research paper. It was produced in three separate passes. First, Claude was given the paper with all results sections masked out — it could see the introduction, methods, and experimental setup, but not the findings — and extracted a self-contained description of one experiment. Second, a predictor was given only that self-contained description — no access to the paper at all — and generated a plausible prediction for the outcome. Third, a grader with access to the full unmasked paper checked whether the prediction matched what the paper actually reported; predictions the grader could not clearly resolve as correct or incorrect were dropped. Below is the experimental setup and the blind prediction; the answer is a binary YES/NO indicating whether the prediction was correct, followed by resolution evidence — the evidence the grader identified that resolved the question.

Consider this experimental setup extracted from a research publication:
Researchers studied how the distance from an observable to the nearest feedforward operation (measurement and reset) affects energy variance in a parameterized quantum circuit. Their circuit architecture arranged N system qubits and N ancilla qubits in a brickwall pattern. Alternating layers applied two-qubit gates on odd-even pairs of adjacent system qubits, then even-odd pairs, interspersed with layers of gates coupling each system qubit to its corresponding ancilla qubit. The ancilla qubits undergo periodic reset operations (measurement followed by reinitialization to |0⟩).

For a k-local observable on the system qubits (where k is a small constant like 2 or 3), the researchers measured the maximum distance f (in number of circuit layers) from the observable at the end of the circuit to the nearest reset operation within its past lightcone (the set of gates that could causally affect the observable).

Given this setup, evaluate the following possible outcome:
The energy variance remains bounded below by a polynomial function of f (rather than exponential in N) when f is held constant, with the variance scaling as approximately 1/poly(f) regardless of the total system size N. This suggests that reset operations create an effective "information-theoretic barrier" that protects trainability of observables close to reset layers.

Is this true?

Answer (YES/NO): NO